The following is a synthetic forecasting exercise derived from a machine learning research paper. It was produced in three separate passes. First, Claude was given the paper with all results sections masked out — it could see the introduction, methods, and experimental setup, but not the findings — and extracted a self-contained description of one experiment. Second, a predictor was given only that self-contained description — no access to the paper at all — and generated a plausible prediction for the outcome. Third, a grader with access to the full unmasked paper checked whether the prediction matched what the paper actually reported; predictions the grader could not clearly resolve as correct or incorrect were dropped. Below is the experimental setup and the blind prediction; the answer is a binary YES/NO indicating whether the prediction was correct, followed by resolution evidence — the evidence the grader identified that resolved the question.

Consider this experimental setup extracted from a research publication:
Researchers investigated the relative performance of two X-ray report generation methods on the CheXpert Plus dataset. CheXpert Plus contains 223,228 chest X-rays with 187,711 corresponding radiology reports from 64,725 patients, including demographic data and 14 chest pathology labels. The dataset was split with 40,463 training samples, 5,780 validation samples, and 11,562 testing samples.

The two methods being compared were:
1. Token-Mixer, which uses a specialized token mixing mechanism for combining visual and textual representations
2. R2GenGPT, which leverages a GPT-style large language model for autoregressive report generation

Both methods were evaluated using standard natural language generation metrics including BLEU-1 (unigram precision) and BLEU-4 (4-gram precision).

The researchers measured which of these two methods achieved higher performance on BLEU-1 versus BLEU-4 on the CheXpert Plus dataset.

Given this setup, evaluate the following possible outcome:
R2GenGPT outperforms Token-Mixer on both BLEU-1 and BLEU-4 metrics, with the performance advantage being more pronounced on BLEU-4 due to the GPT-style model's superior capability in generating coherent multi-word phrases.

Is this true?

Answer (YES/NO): NO